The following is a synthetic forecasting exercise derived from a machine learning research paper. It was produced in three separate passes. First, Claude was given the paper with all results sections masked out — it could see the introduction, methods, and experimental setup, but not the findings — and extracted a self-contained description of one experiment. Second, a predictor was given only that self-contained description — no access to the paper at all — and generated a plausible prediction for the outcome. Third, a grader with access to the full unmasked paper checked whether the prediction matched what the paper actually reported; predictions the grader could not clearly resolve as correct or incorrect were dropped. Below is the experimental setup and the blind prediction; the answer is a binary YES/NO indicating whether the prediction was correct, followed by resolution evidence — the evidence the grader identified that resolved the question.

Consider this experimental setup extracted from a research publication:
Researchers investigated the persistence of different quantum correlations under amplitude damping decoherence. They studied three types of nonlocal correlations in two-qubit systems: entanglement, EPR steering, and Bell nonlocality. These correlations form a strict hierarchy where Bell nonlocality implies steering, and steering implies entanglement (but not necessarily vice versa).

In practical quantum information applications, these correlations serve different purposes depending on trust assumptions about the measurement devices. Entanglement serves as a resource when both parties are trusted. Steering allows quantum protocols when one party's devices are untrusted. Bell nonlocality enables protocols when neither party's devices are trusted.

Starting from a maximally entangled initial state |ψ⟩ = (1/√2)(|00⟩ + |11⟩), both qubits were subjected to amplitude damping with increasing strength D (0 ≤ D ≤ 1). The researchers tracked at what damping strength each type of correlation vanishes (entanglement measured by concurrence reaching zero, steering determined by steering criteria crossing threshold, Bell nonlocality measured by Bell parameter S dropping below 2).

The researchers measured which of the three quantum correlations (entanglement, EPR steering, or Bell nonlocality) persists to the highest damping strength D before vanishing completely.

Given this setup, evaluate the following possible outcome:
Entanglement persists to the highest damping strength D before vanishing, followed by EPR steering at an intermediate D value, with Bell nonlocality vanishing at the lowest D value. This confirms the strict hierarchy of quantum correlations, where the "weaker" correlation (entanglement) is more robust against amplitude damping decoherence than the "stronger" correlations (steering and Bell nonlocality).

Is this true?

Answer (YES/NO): YES